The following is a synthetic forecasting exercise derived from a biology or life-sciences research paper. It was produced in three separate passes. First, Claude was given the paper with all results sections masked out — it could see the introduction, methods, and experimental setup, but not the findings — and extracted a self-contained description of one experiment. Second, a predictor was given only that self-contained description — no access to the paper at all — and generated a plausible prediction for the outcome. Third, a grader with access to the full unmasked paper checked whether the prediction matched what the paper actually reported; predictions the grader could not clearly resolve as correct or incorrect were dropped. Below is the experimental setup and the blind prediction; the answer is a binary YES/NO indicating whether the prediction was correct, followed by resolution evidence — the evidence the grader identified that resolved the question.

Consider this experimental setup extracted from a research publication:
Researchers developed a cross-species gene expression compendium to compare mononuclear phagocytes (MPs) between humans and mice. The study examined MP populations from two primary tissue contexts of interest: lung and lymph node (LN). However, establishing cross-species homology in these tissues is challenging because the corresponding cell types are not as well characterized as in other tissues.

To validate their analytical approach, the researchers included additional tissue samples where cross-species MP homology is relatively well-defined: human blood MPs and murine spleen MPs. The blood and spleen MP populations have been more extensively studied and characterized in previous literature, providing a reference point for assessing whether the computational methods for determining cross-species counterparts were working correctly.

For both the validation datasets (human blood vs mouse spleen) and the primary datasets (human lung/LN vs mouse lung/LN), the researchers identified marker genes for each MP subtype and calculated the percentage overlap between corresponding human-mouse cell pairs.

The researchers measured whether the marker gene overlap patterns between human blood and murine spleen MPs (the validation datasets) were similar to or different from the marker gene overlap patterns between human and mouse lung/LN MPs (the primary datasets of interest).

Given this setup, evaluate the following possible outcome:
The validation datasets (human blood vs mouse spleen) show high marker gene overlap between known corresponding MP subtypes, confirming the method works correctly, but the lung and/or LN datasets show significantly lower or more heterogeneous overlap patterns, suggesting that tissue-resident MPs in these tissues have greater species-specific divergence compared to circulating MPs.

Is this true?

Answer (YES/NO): NO